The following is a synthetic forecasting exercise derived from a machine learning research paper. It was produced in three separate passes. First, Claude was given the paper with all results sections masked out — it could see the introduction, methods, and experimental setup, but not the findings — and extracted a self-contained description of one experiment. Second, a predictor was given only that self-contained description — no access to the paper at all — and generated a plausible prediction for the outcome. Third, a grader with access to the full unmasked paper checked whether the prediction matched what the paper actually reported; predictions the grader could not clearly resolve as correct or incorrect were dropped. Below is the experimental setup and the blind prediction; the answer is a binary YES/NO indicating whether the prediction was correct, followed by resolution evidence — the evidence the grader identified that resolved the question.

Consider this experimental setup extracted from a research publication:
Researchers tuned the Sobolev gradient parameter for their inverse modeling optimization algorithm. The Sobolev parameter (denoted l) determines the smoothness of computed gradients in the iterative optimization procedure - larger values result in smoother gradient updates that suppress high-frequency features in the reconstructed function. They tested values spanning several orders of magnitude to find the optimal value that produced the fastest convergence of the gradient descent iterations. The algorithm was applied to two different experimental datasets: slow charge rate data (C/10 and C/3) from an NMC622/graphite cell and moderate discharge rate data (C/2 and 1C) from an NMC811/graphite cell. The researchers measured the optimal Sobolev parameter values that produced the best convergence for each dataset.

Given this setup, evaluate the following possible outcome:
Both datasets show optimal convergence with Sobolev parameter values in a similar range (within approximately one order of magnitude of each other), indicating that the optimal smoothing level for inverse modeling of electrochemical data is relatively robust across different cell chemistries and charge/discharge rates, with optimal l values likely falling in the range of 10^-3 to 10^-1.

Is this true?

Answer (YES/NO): NO